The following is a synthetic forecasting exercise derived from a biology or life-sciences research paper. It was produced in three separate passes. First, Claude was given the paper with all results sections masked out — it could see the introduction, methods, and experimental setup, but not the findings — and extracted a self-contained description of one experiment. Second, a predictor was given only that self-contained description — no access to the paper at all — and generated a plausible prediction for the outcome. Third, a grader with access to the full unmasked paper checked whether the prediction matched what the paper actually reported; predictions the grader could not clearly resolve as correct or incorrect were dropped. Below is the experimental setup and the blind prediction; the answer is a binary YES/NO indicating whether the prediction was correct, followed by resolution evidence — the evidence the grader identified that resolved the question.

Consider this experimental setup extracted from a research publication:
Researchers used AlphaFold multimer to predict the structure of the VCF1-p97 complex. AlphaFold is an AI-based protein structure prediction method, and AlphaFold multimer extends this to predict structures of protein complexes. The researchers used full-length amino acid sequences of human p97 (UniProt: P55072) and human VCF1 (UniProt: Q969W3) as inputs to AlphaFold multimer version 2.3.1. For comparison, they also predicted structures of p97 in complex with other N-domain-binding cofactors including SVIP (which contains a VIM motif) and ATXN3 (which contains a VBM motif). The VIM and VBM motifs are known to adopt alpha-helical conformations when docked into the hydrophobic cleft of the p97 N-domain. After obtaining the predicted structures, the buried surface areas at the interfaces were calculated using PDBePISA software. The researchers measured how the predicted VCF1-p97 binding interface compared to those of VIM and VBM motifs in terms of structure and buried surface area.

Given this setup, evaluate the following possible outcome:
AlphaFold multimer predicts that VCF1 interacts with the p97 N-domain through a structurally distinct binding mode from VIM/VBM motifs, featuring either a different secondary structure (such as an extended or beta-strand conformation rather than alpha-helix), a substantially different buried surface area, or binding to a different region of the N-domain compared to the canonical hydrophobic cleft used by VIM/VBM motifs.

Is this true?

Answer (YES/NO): NO